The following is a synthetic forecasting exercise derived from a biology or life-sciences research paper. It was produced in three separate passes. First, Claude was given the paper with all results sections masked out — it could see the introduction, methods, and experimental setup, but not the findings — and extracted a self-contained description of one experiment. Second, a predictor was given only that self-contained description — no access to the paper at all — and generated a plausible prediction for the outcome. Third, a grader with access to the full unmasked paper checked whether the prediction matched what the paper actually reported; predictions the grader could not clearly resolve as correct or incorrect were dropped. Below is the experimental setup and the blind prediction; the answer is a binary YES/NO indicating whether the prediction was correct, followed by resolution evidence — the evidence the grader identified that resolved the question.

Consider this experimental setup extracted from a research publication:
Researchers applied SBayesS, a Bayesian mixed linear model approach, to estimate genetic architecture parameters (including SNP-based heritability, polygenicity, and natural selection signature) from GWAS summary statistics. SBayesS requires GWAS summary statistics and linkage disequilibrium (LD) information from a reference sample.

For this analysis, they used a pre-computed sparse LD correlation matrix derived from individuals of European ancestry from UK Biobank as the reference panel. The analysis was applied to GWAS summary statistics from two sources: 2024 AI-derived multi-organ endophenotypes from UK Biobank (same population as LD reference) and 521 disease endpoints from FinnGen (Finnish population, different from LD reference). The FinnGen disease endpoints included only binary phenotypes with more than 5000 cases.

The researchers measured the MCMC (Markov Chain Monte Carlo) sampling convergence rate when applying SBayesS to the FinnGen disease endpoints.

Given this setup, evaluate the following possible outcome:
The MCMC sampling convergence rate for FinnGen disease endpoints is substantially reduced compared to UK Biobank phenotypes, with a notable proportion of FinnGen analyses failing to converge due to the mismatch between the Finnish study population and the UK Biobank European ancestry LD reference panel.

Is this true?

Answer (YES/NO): NO